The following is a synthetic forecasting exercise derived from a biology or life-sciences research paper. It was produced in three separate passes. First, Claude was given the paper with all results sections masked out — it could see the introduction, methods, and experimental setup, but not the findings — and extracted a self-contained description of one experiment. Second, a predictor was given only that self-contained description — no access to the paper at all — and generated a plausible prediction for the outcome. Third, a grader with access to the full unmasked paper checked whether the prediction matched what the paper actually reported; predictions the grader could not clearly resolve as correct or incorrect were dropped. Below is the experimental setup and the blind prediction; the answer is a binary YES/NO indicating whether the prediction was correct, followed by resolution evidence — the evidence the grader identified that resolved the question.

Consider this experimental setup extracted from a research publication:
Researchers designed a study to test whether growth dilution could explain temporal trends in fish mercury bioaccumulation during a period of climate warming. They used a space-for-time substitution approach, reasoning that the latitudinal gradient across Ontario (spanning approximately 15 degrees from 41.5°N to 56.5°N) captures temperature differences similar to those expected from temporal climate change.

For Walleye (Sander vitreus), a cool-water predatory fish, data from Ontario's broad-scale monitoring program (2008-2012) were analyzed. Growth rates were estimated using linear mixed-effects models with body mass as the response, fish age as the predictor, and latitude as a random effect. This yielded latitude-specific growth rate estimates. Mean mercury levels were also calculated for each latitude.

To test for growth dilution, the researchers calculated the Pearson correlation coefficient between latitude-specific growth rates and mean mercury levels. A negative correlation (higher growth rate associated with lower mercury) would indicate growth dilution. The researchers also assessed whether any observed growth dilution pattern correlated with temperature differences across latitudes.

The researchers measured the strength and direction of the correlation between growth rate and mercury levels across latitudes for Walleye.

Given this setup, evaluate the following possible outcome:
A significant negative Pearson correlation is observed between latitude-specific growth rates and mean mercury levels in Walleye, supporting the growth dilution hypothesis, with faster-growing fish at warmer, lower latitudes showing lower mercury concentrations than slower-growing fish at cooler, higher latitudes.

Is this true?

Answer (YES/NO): NO